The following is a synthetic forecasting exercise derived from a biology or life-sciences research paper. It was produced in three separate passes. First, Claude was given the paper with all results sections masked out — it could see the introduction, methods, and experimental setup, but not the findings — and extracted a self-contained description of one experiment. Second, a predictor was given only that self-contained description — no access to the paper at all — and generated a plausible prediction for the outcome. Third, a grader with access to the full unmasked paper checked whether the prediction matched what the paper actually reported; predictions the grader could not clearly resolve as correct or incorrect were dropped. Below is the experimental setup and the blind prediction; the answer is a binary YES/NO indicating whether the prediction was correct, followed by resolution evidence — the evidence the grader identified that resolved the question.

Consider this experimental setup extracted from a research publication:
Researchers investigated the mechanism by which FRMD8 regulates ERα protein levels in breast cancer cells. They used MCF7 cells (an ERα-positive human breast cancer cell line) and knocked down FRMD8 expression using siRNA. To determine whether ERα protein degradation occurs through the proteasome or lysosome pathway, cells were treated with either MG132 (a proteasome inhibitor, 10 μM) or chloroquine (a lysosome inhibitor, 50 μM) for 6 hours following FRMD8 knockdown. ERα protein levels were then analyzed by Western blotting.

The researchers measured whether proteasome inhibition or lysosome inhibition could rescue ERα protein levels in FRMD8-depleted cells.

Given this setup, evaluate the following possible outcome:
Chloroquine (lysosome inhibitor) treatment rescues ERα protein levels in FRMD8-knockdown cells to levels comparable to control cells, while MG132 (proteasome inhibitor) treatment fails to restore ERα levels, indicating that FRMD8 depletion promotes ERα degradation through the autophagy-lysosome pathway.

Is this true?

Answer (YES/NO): NO